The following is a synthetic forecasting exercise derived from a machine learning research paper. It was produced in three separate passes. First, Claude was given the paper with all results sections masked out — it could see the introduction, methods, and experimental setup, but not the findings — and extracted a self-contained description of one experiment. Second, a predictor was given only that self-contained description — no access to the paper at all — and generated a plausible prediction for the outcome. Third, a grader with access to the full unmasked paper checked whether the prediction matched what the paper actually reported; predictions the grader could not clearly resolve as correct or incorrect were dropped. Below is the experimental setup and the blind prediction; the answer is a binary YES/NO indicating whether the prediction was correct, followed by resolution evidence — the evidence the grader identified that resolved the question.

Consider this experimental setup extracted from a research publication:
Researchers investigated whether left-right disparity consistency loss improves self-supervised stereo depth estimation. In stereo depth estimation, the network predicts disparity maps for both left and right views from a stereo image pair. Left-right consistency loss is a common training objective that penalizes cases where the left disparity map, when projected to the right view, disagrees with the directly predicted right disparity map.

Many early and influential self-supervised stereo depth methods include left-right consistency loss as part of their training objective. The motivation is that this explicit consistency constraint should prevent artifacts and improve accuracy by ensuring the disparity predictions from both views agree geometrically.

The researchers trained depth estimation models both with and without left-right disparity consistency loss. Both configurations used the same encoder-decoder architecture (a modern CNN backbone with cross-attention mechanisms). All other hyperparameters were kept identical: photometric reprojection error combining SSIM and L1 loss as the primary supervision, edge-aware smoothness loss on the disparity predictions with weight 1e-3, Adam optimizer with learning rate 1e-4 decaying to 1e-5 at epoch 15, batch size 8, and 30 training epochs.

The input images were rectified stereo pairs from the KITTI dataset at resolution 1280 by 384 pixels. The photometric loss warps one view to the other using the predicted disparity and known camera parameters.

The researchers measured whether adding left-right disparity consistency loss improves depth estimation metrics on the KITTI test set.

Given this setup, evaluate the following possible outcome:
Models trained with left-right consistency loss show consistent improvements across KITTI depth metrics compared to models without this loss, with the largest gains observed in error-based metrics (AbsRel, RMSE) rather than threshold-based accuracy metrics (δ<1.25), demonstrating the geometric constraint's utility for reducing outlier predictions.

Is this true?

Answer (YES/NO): NO